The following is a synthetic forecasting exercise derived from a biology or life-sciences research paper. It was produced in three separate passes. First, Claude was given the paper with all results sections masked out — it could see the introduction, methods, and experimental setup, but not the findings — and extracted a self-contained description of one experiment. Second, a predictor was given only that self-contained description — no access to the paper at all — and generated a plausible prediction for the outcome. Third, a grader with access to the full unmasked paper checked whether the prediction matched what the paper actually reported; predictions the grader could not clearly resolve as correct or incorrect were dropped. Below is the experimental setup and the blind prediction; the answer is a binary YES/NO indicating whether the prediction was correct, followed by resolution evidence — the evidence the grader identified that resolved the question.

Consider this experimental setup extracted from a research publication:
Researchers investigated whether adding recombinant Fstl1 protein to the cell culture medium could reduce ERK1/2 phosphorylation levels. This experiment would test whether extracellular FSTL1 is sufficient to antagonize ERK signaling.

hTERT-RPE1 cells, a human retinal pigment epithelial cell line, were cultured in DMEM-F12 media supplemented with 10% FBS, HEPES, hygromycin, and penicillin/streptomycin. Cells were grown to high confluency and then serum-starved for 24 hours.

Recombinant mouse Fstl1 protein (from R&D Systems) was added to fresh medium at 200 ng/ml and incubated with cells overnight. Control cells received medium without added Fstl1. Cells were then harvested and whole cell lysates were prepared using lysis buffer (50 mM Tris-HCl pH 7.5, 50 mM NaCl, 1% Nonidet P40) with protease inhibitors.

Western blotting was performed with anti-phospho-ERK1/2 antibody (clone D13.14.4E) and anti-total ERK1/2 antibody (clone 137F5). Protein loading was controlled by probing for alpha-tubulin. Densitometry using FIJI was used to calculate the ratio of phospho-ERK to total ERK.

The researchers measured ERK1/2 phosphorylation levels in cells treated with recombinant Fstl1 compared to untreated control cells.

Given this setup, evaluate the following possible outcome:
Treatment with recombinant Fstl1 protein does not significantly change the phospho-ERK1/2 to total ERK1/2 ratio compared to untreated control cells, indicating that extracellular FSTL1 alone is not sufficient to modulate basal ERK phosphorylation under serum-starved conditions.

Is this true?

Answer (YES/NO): NO